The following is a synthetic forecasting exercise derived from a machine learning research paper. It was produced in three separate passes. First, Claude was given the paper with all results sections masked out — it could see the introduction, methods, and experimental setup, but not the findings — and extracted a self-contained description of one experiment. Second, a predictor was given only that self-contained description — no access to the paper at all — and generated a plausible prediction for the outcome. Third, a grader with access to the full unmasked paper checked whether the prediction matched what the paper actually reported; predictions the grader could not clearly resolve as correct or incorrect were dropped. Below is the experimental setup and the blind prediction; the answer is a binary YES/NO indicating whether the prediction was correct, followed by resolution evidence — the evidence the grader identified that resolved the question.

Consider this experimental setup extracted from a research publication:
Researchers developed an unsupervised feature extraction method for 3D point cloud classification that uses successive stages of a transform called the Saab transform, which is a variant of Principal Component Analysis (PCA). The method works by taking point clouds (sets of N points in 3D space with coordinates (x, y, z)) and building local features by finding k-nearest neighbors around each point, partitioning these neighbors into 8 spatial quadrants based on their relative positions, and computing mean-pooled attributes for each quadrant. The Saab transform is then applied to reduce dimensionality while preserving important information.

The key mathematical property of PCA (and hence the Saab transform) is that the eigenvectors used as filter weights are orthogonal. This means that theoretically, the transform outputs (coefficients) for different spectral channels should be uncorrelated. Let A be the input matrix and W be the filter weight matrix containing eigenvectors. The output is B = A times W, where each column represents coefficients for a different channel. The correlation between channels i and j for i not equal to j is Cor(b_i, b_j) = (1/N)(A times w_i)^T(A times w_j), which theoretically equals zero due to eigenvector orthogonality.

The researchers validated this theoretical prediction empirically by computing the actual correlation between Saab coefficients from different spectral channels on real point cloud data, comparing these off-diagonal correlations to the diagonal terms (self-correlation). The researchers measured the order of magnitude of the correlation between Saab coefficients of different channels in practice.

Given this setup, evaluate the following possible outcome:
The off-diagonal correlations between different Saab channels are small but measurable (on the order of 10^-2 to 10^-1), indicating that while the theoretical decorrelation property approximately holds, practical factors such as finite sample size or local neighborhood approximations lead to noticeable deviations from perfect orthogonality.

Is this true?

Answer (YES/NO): NO